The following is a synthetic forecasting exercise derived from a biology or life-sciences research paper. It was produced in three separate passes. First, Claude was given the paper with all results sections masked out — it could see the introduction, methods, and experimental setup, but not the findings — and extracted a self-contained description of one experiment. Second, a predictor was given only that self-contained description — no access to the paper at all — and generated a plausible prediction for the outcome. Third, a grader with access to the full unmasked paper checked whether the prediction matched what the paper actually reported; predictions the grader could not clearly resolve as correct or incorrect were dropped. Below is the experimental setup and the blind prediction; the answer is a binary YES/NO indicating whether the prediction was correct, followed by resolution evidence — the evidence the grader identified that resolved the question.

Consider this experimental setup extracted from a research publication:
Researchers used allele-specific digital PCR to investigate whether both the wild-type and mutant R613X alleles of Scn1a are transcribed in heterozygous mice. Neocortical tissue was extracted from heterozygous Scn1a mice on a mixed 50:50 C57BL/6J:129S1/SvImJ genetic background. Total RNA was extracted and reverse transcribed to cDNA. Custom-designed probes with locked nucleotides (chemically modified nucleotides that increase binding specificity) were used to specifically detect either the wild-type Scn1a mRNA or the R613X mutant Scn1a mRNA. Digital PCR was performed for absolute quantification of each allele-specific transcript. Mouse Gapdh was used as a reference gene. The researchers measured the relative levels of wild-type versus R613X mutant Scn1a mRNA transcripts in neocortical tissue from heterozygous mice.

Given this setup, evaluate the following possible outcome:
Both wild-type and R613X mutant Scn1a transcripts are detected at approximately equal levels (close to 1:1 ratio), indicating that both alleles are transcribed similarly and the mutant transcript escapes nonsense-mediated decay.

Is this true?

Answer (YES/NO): NO